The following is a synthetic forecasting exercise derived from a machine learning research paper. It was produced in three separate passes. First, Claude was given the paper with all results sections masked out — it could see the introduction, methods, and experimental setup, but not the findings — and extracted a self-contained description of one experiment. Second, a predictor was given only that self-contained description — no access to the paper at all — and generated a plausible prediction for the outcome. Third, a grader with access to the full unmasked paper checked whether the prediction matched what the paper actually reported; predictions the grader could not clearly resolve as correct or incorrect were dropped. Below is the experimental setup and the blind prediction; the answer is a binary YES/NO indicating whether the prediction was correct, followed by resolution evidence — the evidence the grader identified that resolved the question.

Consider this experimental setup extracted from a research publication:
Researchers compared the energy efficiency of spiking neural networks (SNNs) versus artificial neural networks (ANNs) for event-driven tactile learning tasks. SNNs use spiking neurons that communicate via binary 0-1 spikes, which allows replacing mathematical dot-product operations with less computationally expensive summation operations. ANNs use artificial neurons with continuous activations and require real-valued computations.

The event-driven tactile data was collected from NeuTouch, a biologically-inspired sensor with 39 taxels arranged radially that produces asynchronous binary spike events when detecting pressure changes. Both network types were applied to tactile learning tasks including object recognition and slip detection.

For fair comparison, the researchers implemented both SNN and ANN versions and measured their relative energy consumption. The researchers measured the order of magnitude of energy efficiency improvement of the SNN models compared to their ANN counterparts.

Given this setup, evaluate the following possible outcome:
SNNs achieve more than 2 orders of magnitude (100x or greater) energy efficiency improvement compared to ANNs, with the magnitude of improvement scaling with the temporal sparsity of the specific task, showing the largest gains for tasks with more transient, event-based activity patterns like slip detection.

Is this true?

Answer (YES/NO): NO